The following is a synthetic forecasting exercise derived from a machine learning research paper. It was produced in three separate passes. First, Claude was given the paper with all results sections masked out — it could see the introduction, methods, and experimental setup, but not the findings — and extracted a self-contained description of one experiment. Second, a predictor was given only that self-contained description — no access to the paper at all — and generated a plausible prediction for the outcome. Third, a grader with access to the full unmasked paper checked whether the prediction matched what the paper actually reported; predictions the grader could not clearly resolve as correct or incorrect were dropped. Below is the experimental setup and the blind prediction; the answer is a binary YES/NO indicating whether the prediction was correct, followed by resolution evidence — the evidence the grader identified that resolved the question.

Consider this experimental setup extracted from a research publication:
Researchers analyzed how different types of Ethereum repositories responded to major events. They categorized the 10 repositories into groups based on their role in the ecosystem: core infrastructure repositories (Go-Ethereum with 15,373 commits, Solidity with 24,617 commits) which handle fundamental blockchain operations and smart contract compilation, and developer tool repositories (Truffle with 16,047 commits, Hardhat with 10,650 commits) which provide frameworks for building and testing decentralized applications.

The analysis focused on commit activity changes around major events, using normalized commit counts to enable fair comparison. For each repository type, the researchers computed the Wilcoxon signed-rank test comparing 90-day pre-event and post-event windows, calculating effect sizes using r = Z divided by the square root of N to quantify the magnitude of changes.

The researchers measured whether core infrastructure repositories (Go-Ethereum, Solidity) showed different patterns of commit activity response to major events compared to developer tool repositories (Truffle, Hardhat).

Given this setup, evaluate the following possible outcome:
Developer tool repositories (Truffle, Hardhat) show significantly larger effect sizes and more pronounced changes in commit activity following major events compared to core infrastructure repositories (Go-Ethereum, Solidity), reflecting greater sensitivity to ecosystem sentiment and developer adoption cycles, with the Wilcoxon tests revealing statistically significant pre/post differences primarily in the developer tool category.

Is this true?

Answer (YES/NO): NO